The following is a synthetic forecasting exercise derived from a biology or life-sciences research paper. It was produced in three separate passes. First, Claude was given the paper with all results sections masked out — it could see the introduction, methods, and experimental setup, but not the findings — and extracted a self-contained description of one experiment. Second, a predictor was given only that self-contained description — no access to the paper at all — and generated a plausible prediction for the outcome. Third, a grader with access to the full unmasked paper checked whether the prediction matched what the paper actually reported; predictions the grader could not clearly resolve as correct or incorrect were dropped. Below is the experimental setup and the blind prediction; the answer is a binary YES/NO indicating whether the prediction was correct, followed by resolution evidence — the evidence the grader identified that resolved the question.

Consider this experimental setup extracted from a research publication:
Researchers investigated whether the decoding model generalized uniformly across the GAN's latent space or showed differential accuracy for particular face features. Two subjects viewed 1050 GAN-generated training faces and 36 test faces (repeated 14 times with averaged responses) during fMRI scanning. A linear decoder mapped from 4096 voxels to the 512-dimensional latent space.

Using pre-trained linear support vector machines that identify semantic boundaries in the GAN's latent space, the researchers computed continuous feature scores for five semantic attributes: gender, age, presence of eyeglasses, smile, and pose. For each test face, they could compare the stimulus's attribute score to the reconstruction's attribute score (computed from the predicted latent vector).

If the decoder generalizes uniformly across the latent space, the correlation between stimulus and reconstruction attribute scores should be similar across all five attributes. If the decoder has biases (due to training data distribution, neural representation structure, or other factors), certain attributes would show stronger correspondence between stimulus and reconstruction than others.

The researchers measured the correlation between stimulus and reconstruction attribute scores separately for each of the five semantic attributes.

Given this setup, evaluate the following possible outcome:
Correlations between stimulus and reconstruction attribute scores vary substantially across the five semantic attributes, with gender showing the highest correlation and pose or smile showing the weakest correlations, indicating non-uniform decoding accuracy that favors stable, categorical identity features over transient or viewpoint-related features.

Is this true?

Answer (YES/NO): NO